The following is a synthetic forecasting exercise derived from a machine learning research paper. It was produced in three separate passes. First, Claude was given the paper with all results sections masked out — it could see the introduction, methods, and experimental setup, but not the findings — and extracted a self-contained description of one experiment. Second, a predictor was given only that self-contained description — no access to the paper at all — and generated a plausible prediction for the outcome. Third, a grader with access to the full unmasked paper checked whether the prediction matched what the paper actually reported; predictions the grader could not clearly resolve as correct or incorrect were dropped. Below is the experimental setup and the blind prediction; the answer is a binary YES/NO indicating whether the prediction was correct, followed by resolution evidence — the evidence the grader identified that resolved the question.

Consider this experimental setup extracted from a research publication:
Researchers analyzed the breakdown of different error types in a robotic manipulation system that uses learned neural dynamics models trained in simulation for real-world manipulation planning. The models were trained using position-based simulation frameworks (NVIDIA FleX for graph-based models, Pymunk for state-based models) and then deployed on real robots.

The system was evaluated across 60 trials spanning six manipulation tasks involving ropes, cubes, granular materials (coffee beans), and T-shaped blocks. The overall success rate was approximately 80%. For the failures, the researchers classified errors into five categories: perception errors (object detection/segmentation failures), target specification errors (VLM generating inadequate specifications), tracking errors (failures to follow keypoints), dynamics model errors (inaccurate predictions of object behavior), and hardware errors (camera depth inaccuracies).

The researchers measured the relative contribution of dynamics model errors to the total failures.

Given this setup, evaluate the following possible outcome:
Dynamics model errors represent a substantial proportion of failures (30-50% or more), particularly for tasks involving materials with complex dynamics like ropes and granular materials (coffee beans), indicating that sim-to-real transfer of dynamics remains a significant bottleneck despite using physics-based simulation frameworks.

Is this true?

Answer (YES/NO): NO